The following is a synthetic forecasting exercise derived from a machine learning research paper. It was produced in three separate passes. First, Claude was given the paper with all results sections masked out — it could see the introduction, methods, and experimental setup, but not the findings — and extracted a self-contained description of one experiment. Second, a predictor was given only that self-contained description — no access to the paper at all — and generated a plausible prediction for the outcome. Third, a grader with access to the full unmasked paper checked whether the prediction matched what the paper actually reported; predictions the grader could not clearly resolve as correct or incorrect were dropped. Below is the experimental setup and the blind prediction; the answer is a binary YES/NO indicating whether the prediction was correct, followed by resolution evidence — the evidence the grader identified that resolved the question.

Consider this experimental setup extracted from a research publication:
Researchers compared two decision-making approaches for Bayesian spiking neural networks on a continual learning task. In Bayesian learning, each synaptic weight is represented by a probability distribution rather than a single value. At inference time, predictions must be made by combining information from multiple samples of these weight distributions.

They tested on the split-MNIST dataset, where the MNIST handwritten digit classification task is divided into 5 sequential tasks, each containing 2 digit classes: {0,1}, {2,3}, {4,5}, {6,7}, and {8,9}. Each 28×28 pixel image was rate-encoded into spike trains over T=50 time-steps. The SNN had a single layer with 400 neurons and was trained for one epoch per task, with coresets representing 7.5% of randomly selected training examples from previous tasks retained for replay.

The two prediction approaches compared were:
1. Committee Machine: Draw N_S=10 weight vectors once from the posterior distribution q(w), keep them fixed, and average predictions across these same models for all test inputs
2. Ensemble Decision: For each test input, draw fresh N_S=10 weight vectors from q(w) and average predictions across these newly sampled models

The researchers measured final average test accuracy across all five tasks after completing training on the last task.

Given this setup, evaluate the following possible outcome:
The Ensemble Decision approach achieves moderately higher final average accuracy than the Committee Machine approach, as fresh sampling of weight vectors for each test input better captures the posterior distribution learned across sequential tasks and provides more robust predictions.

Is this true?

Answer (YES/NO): NO